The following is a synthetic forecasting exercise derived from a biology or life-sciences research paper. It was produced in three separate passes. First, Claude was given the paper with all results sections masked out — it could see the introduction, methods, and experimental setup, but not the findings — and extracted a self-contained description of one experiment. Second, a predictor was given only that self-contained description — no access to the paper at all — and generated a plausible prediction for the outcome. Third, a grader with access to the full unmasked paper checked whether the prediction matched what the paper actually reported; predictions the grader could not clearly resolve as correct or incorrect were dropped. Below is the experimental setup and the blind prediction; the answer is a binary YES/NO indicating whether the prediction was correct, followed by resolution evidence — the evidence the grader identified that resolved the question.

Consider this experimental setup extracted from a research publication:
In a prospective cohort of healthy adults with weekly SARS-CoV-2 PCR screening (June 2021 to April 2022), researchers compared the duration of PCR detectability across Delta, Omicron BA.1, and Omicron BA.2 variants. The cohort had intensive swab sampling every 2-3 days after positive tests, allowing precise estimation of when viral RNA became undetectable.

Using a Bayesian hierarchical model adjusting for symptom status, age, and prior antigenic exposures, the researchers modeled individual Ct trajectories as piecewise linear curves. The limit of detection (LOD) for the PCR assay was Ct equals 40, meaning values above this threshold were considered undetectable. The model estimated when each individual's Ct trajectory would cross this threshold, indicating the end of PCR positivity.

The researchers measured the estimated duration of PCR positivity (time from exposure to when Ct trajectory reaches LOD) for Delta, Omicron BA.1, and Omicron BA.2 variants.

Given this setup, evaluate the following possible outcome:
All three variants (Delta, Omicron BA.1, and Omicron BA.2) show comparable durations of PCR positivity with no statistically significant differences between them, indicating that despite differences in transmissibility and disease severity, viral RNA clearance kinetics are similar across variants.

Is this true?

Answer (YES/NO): NO